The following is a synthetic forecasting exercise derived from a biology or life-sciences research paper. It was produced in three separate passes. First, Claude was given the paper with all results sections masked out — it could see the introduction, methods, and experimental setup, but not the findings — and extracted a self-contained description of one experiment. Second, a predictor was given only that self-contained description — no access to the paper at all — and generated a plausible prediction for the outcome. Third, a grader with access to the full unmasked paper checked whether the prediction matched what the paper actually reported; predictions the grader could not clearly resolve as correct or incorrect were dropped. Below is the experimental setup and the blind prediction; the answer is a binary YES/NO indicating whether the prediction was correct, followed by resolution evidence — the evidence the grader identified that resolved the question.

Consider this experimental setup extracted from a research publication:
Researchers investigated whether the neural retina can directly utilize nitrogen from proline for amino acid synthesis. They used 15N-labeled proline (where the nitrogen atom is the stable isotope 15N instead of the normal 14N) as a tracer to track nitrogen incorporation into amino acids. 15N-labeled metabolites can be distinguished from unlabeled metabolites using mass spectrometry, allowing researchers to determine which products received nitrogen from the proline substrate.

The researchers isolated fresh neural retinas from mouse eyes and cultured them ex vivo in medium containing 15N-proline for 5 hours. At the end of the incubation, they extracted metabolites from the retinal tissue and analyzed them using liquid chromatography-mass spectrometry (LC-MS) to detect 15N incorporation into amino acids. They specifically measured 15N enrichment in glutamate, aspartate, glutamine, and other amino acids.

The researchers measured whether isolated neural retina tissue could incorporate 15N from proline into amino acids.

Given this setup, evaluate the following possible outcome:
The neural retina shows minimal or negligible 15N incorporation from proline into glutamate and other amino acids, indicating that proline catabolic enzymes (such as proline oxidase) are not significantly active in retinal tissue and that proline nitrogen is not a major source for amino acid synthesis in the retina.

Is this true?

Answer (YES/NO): YES